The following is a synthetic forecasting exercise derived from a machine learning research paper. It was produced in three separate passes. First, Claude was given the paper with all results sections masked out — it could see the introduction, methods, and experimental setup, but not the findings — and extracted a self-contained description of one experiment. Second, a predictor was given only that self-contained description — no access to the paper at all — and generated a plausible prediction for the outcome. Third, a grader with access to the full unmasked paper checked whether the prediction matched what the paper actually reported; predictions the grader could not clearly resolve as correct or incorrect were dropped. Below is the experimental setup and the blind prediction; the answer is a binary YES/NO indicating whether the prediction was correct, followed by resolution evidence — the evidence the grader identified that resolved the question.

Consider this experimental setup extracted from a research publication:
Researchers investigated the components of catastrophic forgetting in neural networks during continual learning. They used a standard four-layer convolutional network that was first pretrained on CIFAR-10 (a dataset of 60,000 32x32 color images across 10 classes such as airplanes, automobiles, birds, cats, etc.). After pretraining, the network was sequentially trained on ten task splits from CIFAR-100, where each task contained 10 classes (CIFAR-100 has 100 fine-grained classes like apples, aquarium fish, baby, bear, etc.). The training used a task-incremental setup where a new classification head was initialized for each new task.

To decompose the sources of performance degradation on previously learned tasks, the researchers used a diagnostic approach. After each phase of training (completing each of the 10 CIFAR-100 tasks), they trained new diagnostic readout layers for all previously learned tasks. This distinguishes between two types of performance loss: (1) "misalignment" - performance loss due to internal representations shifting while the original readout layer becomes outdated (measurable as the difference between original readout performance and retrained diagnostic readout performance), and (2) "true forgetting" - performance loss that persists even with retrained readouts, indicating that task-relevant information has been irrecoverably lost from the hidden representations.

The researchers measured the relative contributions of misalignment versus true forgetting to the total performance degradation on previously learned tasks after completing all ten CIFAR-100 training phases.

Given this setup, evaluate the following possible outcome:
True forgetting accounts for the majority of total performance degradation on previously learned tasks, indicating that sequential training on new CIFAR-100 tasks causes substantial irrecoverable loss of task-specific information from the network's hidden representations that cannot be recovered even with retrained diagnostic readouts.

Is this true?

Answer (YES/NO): NO